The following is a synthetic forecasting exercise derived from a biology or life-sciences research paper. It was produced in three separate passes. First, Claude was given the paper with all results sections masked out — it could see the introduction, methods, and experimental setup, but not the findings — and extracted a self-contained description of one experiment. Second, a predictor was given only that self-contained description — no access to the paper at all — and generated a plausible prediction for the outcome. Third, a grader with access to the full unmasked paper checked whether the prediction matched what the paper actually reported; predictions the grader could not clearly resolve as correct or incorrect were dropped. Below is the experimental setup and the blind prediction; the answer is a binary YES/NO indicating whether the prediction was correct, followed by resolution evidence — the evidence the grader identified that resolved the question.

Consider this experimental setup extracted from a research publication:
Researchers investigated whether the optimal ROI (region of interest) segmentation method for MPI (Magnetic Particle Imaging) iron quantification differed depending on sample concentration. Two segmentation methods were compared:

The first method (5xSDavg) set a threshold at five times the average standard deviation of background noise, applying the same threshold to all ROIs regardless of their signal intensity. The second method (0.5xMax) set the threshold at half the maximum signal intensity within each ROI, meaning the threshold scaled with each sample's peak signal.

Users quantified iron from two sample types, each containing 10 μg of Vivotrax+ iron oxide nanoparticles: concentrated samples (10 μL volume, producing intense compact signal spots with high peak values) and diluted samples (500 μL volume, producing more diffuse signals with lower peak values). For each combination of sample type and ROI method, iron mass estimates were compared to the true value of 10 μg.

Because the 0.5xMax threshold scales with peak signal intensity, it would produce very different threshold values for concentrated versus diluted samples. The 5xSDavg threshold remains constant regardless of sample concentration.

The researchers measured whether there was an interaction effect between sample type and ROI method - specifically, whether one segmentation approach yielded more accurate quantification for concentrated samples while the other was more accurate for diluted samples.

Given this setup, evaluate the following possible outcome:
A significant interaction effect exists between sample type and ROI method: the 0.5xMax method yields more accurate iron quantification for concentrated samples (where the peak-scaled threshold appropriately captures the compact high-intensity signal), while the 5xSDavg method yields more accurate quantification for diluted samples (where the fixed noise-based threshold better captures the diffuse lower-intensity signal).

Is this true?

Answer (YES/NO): NO